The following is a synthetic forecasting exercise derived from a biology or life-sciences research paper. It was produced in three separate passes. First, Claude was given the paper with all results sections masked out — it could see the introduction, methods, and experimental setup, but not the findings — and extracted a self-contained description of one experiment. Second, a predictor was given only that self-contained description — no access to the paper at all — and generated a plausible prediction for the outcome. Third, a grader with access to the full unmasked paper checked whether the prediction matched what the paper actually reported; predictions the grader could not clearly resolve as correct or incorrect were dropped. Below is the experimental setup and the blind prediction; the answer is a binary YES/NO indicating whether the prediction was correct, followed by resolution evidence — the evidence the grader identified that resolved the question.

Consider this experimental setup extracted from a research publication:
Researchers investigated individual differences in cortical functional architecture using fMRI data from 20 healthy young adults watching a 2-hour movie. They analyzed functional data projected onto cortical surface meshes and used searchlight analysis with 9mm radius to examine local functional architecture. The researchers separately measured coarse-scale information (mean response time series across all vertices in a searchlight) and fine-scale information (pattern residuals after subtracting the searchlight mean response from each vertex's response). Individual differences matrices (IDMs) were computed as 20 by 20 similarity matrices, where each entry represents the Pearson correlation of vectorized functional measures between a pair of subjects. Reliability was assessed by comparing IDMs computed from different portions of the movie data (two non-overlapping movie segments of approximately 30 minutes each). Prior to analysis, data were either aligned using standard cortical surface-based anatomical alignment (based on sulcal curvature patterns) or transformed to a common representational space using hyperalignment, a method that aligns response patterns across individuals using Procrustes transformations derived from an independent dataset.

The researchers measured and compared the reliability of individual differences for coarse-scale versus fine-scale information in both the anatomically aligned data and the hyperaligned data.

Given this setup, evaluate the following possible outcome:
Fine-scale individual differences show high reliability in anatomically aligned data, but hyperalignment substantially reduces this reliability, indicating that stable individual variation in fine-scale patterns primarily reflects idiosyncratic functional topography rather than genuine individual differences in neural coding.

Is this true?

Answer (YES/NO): NO